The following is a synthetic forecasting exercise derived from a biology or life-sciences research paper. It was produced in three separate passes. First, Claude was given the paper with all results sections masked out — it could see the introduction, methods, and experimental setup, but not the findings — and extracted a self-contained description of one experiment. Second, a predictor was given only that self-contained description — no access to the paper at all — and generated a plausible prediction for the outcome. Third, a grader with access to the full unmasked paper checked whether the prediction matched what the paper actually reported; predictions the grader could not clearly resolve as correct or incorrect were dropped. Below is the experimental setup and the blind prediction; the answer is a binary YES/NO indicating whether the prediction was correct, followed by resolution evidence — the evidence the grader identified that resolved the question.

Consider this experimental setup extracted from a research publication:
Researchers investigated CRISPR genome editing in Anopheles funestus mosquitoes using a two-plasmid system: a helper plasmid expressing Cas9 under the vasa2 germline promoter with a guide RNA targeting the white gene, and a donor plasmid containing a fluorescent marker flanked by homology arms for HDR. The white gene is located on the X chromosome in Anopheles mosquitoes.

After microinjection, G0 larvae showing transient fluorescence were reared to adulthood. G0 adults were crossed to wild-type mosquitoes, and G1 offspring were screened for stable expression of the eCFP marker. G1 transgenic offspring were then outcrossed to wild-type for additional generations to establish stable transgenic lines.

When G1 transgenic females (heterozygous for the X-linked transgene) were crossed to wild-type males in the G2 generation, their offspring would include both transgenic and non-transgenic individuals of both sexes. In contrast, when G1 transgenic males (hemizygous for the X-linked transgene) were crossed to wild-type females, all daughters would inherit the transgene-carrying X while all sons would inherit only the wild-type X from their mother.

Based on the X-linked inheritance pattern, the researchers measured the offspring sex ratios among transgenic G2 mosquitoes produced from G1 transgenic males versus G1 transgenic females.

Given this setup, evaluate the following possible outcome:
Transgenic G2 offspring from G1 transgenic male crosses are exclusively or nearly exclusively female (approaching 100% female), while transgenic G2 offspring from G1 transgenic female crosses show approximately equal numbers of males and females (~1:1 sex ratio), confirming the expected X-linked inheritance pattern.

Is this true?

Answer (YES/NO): YES